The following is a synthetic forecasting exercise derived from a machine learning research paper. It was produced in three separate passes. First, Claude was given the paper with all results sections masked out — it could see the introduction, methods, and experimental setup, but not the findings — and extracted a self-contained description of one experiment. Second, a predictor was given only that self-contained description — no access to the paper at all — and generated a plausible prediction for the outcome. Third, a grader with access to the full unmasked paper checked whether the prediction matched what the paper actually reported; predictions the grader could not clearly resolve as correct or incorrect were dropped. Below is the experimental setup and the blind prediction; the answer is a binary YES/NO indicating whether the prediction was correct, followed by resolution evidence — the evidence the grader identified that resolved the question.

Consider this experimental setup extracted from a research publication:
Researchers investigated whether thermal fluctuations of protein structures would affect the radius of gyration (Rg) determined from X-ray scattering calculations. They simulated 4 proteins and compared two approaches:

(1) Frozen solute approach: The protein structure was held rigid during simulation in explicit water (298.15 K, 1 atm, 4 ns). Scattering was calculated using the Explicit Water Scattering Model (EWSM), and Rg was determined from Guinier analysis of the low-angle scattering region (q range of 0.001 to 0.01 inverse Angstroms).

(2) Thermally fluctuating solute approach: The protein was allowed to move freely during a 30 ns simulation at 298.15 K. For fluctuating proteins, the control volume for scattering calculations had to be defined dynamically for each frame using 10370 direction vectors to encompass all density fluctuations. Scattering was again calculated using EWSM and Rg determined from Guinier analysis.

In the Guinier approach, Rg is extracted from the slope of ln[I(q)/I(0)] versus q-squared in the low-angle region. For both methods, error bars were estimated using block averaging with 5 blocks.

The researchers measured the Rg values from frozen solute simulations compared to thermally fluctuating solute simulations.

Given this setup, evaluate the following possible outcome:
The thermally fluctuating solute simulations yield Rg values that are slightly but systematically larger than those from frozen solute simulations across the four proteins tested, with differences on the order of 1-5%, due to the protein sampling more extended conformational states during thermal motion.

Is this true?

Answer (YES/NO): NO